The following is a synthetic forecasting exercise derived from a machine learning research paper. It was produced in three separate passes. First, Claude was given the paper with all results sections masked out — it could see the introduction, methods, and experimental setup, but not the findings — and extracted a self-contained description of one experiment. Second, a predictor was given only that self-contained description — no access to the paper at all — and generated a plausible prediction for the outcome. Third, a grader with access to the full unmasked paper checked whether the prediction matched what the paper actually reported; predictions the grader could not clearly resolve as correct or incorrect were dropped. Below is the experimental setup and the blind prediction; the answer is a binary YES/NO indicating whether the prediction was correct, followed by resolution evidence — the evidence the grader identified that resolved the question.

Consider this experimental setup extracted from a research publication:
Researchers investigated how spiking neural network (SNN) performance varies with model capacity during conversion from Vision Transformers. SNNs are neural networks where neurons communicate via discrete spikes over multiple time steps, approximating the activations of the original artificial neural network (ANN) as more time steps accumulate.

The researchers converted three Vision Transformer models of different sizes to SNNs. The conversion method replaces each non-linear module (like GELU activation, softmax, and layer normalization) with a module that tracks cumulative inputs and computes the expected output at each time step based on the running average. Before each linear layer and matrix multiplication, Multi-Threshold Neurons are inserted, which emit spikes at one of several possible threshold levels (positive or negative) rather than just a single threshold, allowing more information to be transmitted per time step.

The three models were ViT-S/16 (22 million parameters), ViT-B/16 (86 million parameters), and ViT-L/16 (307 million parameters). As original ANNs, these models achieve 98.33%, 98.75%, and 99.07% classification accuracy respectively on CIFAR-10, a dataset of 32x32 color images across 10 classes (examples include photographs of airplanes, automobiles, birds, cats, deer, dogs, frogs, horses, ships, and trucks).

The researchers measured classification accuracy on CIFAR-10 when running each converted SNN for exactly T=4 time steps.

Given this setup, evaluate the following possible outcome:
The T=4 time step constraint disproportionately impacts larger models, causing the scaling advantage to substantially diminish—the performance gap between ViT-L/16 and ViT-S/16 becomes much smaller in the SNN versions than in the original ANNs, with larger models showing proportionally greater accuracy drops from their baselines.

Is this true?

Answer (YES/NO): NO